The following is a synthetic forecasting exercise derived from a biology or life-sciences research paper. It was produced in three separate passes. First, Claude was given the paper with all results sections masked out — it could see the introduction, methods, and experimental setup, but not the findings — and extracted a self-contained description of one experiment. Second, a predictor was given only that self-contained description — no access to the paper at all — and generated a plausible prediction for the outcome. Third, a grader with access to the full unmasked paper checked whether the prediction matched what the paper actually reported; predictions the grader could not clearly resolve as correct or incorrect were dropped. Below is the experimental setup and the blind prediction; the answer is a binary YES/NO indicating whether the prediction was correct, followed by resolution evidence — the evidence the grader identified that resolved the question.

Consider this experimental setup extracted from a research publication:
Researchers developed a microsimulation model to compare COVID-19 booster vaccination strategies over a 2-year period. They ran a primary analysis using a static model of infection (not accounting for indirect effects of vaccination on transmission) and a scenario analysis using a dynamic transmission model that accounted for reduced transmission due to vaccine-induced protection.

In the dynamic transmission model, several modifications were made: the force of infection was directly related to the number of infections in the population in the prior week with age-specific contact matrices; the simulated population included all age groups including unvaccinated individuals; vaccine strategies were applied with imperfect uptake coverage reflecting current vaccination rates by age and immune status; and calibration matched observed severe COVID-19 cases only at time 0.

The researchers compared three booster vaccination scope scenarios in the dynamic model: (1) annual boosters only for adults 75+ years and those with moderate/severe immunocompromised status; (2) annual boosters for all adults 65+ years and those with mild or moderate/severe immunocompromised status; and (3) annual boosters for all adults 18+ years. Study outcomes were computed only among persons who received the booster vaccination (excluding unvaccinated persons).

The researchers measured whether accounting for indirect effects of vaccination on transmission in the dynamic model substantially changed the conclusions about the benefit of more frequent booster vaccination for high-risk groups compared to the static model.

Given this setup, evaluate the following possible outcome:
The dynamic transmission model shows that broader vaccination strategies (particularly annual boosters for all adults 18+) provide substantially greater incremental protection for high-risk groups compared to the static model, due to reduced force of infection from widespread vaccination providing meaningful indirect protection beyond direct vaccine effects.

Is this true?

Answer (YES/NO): NO